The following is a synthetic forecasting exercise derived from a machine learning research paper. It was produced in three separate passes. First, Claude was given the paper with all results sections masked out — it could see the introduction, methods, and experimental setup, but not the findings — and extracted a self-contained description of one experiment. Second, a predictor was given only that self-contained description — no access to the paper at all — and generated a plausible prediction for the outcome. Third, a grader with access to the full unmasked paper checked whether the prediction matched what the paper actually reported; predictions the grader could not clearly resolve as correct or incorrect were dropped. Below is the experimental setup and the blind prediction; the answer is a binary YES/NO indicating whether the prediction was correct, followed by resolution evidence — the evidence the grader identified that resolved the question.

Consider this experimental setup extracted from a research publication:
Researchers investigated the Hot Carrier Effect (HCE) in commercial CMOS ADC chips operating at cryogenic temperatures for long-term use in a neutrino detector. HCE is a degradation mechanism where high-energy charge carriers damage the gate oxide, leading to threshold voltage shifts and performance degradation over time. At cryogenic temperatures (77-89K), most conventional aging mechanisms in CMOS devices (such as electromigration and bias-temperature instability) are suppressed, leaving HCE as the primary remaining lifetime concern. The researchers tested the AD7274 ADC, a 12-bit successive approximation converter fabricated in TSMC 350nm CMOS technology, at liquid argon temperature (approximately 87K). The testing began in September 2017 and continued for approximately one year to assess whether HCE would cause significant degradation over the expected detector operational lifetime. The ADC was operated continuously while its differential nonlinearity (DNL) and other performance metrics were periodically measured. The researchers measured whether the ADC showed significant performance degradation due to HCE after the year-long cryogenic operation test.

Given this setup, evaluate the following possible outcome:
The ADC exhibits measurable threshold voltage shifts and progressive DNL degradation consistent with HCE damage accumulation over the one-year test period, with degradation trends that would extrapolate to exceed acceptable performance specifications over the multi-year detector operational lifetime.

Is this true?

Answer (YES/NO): NO